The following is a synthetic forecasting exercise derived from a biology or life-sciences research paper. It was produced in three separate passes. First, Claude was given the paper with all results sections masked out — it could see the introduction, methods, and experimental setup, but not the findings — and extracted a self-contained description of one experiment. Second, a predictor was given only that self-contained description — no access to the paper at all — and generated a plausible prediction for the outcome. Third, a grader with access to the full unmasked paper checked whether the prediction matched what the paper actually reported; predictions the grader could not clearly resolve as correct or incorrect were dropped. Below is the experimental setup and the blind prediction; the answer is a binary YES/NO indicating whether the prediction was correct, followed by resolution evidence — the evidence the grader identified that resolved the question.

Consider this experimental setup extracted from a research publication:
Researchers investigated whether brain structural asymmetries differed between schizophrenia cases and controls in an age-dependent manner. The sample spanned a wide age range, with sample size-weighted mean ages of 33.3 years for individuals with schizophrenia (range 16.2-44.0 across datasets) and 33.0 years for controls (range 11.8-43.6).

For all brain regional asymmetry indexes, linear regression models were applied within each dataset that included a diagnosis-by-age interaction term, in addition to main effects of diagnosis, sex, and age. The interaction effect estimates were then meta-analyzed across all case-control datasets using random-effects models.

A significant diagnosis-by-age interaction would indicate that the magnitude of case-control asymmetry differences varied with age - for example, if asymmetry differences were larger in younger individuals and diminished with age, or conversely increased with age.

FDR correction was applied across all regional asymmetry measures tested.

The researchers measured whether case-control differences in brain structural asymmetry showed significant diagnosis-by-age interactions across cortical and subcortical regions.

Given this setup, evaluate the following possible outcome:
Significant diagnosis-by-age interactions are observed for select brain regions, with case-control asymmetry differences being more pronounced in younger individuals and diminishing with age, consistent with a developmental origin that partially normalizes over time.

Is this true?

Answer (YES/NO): NO